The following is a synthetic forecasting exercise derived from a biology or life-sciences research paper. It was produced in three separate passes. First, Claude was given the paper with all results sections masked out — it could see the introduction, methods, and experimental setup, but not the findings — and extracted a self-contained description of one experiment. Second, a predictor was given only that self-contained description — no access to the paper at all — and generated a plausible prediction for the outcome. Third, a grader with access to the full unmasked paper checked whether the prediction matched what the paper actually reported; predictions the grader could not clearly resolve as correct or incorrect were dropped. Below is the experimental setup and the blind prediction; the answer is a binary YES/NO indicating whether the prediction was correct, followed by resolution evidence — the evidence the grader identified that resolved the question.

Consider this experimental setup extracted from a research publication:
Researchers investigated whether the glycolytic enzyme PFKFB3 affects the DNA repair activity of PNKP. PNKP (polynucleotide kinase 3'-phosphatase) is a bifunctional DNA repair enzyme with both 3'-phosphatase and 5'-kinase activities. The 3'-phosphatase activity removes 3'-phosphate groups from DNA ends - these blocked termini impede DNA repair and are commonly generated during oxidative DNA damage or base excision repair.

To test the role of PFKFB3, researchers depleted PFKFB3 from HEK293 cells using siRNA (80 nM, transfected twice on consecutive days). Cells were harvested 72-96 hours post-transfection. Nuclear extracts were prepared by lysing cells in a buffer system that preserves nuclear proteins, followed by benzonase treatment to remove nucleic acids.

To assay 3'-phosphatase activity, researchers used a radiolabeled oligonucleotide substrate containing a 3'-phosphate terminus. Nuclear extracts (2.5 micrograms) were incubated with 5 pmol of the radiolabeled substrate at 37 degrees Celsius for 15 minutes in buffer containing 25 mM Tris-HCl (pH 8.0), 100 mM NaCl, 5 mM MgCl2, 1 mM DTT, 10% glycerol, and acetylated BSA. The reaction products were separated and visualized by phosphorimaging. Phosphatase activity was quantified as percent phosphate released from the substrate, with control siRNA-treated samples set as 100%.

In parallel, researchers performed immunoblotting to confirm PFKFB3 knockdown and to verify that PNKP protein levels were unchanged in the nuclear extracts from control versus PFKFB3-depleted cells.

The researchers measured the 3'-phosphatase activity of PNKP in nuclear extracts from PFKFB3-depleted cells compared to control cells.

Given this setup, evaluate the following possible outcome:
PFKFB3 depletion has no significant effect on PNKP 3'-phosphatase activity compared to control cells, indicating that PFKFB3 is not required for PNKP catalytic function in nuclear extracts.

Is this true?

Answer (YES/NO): NO